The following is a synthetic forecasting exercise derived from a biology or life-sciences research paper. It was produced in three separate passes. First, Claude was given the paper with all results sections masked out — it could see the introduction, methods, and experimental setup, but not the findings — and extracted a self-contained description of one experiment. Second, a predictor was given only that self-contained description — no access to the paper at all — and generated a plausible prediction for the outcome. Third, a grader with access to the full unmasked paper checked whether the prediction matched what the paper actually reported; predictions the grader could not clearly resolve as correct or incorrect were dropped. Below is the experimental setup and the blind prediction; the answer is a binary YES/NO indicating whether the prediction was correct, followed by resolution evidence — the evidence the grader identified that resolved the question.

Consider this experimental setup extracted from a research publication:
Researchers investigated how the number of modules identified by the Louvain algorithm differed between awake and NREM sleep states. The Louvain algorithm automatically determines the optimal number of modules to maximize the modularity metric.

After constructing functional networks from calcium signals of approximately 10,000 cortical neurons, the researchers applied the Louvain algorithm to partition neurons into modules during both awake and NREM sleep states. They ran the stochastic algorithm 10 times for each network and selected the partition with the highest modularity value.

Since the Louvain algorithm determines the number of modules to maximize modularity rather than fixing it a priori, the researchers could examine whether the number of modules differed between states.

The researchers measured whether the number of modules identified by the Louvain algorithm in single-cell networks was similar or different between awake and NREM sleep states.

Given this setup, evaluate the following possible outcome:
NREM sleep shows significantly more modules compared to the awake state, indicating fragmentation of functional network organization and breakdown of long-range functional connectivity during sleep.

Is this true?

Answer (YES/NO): NO